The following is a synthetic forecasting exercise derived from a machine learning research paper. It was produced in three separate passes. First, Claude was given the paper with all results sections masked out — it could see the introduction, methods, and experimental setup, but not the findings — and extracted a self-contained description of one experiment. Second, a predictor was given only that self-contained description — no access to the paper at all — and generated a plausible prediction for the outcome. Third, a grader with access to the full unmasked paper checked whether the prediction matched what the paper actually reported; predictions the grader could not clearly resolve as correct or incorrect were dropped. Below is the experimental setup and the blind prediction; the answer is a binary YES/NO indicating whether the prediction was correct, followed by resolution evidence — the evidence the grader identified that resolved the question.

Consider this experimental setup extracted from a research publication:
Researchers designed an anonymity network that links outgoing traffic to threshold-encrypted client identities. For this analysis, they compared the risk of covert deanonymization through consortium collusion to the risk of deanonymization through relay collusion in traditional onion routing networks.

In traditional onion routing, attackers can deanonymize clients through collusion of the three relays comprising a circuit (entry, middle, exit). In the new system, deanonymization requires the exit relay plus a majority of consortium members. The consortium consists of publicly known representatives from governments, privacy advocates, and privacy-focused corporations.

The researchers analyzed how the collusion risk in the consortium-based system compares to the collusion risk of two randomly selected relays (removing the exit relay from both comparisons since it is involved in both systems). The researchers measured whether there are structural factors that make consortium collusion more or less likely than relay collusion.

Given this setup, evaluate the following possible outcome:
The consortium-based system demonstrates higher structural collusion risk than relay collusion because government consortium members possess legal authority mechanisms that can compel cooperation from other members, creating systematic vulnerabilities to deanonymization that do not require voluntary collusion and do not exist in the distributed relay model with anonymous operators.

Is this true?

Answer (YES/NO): NO